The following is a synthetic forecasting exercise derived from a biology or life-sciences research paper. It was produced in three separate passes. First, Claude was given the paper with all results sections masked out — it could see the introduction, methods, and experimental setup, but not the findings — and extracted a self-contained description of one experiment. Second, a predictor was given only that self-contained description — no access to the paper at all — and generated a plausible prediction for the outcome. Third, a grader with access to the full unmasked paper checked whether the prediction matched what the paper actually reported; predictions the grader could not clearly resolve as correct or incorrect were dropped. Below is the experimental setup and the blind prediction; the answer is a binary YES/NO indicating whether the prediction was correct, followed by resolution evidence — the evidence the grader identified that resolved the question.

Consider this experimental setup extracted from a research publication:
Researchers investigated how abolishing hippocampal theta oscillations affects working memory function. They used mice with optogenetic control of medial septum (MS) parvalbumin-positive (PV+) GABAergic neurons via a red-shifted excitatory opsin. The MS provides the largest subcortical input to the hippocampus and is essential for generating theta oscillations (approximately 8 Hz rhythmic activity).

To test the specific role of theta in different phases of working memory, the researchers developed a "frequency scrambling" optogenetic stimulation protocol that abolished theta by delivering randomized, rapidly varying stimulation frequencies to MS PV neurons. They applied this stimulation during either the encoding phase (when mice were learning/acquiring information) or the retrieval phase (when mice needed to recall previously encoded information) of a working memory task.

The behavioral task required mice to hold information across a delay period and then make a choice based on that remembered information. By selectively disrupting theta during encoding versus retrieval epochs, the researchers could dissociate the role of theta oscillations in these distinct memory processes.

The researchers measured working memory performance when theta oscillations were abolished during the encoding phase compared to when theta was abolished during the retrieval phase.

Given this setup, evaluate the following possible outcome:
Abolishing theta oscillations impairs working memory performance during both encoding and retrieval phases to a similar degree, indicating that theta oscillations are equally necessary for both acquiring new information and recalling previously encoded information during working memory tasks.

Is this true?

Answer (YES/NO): NO